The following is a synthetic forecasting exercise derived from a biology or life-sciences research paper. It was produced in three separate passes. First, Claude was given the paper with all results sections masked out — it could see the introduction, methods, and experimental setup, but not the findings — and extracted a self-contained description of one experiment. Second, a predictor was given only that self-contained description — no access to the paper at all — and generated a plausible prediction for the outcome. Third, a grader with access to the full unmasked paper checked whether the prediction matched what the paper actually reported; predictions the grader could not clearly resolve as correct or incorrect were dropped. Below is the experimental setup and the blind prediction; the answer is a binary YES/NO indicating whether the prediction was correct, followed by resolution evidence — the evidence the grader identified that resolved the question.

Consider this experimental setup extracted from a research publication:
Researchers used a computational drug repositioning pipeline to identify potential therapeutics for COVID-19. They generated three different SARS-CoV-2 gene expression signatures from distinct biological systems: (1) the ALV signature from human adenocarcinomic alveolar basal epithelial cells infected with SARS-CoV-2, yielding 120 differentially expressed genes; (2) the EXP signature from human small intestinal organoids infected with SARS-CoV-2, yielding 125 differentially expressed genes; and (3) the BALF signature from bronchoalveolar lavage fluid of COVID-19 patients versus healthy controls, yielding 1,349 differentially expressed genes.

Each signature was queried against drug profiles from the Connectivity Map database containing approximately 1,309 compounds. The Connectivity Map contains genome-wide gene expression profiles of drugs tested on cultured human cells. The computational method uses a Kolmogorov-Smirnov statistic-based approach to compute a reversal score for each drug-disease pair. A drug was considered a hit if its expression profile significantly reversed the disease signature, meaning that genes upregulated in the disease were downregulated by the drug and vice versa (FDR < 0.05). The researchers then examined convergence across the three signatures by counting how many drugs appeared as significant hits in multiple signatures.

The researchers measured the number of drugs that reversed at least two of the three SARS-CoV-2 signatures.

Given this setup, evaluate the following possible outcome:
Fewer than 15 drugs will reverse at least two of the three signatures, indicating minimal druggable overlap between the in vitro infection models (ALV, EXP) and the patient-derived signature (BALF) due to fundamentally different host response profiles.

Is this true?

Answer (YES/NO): NO